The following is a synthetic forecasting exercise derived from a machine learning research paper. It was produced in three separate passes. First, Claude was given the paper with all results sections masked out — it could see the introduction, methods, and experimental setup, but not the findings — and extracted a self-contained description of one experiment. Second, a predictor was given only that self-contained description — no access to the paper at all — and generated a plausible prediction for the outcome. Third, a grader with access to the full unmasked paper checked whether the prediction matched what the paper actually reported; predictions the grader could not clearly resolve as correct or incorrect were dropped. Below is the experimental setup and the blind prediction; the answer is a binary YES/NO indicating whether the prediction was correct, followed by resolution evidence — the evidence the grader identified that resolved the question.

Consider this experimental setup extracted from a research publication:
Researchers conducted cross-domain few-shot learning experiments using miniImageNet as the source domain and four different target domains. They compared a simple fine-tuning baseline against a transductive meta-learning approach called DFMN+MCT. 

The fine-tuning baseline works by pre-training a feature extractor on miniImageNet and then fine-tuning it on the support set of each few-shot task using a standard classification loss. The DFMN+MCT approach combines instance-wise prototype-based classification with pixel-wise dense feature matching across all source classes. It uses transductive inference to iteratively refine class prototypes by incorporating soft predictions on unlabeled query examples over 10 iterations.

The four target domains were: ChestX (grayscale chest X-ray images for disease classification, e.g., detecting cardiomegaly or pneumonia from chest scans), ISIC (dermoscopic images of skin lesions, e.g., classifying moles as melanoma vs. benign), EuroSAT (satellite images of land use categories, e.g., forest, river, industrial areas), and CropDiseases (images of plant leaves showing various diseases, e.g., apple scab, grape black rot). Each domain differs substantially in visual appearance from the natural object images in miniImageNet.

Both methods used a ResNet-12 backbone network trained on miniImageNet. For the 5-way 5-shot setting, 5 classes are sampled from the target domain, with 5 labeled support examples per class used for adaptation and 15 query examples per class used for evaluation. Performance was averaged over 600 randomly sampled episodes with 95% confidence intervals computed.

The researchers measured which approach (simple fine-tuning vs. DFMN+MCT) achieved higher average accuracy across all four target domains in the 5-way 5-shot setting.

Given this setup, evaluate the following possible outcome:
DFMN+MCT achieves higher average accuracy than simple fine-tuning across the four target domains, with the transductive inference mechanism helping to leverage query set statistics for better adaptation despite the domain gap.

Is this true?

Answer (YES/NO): NO